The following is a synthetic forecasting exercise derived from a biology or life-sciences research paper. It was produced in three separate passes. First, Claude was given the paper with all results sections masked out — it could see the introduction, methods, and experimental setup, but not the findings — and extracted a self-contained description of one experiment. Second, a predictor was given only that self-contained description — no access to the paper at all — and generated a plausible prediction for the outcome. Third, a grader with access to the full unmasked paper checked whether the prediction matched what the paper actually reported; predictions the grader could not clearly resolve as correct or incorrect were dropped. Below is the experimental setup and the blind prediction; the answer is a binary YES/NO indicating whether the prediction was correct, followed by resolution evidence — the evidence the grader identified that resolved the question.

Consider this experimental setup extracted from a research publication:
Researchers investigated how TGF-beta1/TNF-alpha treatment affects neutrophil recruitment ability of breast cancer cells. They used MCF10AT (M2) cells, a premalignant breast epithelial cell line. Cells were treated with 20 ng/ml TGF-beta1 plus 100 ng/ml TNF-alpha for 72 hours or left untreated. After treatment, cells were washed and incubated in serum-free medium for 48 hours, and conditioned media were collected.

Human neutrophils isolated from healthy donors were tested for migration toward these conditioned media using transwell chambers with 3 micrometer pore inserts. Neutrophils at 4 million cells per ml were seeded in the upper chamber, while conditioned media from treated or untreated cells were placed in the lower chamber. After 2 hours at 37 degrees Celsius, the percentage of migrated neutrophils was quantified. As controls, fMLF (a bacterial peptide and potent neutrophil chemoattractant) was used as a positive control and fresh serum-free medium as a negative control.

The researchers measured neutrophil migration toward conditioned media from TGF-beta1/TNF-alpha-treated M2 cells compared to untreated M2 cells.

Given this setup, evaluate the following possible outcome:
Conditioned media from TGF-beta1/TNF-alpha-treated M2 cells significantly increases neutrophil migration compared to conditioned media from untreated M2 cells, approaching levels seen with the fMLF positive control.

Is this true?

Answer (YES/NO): YES